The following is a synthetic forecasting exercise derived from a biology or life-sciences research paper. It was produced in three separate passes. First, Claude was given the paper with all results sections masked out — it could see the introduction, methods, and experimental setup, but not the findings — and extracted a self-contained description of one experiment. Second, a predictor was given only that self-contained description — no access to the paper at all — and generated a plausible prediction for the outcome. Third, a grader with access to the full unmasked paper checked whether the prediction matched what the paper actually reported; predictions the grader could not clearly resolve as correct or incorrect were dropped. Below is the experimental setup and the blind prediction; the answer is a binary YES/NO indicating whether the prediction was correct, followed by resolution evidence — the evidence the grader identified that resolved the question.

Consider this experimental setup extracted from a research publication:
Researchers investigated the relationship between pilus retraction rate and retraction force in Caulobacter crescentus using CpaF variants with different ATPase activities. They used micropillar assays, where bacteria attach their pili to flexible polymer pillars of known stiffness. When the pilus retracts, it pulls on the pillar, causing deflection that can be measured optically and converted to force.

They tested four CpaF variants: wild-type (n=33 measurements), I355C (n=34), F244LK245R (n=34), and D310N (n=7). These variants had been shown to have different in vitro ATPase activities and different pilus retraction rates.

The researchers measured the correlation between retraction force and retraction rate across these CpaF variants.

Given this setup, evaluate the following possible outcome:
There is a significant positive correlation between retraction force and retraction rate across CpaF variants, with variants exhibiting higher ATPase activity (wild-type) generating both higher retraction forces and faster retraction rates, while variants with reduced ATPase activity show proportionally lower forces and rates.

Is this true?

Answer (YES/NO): YES